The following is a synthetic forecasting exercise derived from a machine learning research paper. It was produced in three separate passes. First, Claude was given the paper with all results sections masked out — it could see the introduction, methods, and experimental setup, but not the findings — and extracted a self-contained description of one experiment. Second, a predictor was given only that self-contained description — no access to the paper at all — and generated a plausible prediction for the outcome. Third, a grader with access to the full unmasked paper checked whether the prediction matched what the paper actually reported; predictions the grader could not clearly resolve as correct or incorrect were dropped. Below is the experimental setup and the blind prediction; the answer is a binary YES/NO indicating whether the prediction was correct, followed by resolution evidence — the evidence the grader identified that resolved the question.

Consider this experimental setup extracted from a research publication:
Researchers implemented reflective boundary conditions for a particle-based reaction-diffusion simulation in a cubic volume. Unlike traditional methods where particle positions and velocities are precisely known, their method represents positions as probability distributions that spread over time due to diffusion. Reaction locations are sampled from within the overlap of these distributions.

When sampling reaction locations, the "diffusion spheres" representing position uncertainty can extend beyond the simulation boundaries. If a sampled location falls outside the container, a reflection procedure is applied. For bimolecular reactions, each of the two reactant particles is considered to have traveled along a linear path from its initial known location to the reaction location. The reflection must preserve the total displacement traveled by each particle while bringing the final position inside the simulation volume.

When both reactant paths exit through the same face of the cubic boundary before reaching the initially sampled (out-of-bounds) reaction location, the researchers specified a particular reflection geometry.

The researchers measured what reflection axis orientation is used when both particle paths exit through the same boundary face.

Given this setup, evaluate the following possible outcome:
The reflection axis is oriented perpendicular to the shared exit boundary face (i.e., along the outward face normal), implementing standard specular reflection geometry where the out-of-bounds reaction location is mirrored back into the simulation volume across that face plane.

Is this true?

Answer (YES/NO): NO